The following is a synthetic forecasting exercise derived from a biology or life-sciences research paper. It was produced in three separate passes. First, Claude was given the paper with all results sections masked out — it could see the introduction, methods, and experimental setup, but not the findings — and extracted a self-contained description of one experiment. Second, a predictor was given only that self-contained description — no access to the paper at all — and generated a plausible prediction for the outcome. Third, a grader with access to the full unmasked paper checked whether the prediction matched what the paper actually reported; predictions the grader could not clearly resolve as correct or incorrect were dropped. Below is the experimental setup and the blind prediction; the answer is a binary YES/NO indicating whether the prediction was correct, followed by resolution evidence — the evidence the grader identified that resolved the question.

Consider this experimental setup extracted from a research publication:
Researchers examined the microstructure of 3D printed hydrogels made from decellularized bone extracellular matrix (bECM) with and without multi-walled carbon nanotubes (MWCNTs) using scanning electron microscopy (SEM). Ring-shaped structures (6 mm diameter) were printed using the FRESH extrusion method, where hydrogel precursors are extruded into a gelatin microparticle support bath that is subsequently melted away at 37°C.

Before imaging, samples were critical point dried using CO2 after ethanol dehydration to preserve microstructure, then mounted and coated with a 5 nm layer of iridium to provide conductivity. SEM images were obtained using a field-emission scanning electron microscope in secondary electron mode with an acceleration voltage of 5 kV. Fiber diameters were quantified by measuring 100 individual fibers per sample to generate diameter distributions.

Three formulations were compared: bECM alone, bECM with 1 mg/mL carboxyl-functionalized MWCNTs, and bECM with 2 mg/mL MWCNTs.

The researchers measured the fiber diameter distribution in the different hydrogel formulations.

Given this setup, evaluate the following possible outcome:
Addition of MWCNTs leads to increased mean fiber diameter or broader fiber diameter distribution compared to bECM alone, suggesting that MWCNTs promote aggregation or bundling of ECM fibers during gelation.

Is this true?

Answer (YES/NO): YES